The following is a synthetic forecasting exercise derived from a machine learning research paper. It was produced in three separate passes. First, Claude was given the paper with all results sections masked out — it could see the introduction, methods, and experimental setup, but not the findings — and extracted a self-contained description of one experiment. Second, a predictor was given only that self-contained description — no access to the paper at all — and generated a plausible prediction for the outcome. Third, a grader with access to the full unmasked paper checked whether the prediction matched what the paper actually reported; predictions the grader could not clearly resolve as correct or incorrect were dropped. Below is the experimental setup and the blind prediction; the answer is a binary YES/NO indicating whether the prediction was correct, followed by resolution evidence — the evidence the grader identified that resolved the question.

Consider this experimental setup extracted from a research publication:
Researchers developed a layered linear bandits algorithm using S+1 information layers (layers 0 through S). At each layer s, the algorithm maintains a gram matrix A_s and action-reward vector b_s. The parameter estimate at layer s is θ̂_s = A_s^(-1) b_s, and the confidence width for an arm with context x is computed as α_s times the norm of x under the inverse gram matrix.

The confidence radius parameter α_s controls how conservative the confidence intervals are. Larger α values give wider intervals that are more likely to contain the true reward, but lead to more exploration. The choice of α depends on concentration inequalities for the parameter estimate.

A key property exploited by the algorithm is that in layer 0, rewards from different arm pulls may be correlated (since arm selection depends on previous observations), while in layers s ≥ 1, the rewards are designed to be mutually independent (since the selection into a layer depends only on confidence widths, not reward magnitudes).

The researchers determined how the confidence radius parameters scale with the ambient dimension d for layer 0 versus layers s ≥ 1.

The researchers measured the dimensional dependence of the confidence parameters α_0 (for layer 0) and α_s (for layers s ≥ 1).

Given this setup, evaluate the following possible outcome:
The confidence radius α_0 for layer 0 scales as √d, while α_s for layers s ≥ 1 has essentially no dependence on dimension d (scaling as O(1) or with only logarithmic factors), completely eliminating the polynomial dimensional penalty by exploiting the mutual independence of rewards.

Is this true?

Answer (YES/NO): YES